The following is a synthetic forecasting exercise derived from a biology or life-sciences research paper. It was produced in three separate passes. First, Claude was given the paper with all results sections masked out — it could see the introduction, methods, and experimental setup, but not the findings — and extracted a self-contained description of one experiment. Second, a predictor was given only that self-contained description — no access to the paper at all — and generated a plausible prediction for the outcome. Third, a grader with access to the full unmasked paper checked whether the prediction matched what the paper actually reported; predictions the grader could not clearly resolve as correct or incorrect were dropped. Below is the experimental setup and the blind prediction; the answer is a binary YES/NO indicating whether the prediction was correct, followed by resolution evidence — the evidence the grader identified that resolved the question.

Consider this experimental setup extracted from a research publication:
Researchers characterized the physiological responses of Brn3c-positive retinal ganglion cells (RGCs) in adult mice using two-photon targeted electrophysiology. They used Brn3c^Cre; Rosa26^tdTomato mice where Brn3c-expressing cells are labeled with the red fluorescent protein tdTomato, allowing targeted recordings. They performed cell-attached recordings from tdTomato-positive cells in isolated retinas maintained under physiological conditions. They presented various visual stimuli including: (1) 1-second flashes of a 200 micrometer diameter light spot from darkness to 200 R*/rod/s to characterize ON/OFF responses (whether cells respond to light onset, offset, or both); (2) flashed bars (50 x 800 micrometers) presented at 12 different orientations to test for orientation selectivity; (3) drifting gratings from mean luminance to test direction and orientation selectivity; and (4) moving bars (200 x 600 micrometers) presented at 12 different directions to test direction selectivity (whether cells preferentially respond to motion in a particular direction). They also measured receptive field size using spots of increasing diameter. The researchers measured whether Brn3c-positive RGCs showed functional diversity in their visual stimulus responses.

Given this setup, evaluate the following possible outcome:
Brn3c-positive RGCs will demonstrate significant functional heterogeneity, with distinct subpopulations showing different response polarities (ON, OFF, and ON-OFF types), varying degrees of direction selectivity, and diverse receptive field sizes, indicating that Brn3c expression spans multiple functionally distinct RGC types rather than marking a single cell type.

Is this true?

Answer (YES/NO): YES